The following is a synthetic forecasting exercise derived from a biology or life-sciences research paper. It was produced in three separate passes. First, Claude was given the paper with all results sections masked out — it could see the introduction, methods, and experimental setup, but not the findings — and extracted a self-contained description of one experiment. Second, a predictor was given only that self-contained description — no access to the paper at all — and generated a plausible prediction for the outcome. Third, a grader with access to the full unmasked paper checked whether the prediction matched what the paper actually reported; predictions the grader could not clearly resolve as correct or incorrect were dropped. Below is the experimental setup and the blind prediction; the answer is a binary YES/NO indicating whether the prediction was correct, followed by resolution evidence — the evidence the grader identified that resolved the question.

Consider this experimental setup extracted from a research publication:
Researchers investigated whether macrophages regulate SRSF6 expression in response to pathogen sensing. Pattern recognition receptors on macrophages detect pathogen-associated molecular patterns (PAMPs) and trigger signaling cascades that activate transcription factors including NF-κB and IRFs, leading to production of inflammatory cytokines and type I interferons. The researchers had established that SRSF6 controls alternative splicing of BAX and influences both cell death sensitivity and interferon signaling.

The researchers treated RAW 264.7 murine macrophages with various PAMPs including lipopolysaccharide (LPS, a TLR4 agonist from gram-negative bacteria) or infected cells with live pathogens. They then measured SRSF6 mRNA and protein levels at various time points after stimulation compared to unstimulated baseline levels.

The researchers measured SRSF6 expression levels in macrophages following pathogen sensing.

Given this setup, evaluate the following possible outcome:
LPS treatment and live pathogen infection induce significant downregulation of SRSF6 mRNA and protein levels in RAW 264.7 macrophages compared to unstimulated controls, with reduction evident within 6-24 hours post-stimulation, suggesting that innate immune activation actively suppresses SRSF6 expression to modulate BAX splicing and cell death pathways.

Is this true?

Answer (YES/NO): NO